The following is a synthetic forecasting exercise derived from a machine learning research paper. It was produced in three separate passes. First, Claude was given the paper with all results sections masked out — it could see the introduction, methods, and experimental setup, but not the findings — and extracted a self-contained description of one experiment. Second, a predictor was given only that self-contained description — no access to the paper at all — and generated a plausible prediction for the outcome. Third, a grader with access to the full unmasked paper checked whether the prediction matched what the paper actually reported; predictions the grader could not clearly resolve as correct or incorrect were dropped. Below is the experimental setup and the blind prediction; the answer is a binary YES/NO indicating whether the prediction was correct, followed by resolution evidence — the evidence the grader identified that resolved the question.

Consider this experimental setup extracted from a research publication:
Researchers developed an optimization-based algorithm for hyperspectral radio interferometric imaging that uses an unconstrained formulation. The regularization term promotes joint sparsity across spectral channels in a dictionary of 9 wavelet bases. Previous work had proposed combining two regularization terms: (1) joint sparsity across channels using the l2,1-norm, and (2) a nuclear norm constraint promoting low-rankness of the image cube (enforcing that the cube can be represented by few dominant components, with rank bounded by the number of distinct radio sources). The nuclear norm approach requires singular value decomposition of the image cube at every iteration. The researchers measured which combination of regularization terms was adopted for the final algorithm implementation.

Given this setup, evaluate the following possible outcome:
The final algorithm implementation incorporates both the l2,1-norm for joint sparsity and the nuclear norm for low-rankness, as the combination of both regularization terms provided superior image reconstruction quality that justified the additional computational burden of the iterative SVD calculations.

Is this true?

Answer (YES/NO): NO